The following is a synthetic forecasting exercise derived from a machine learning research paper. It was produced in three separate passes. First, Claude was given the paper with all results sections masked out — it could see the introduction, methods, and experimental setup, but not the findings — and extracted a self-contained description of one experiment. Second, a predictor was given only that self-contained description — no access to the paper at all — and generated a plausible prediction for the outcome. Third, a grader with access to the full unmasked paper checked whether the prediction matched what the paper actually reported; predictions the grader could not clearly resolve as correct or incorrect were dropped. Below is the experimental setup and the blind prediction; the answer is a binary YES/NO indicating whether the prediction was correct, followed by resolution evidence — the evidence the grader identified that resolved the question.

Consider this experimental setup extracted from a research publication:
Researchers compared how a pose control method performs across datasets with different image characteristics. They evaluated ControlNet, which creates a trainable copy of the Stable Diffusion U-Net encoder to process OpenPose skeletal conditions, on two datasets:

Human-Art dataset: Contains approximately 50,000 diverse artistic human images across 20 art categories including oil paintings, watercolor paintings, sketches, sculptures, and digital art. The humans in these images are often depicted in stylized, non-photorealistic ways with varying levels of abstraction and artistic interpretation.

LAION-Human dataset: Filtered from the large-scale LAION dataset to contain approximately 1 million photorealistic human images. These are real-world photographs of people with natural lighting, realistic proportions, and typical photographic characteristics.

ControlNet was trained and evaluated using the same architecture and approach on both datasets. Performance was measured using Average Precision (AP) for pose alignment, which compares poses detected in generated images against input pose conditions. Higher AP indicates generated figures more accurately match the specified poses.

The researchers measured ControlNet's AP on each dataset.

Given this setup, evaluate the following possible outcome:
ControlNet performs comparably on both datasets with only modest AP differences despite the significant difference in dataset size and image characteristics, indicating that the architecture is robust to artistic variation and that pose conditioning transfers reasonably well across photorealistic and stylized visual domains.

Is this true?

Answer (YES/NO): NO